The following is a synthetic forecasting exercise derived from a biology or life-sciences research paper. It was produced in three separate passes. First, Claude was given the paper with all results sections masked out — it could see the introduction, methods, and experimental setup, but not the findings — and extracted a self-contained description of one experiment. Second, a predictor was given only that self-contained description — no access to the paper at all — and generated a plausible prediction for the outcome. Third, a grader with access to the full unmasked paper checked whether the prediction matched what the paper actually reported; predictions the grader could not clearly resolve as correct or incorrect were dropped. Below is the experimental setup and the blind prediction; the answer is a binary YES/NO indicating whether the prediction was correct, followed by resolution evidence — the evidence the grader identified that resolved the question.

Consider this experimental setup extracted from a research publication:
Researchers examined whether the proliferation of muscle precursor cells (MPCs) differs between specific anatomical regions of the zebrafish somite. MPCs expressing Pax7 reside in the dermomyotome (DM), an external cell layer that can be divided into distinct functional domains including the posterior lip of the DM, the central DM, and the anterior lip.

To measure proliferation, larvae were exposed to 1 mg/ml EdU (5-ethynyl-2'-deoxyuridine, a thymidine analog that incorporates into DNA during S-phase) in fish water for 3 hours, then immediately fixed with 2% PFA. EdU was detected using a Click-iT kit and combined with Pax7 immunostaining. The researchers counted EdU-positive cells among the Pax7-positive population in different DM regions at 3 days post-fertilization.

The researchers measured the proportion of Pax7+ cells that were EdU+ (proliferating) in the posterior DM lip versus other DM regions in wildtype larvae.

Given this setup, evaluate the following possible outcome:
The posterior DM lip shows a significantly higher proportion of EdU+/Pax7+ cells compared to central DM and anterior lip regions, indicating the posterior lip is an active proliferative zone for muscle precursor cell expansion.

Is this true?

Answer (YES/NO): NO